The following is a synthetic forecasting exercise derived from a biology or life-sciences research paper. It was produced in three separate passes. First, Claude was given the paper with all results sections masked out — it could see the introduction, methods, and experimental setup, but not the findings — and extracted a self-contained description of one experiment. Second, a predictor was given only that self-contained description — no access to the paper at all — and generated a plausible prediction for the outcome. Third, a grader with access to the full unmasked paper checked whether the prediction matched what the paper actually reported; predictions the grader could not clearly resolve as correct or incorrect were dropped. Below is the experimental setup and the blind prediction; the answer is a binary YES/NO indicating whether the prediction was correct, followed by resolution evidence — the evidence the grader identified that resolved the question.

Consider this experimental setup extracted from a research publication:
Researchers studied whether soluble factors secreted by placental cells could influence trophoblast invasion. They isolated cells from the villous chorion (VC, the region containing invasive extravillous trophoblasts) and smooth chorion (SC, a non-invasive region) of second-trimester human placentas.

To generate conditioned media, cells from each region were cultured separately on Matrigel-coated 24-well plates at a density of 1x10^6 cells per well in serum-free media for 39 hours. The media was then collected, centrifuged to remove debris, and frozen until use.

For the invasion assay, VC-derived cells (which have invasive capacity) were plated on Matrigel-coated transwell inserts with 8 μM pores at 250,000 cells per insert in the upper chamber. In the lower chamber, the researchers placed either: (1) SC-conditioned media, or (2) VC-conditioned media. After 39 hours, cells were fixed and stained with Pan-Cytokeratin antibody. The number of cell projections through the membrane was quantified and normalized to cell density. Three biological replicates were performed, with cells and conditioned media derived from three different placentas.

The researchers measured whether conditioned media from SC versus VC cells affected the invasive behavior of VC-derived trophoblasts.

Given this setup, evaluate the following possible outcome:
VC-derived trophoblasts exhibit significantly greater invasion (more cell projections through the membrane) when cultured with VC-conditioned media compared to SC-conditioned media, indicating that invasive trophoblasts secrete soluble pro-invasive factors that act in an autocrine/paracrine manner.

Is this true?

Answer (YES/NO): NO